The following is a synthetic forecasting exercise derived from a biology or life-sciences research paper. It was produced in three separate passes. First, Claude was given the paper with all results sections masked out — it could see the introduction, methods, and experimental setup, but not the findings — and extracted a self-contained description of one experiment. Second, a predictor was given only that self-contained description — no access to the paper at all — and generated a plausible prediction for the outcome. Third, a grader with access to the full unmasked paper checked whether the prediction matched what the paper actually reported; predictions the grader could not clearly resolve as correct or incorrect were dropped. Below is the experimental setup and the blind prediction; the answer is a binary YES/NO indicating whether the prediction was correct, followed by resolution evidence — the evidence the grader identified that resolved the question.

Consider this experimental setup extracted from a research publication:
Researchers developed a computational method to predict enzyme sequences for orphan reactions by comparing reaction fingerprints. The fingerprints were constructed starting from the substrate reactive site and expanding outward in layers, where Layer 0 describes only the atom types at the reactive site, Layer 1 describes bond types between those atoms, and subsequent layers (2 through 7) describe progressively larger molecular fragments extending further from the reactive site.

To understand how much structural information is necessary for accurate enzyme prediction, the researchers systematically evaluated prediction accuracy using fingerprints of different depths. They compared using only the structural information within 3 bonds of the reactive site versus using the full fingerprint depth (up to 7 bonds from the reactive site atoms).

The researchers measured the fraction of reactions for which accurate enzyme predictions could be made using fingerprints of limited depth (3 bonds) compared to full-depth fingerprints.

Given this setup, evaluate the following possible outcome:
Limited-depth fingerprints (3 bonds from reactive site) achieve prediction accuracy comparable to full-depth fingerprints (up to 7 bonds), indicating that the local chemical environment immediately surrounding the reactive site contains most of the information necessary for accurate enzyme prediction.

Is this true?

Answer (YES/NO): YES